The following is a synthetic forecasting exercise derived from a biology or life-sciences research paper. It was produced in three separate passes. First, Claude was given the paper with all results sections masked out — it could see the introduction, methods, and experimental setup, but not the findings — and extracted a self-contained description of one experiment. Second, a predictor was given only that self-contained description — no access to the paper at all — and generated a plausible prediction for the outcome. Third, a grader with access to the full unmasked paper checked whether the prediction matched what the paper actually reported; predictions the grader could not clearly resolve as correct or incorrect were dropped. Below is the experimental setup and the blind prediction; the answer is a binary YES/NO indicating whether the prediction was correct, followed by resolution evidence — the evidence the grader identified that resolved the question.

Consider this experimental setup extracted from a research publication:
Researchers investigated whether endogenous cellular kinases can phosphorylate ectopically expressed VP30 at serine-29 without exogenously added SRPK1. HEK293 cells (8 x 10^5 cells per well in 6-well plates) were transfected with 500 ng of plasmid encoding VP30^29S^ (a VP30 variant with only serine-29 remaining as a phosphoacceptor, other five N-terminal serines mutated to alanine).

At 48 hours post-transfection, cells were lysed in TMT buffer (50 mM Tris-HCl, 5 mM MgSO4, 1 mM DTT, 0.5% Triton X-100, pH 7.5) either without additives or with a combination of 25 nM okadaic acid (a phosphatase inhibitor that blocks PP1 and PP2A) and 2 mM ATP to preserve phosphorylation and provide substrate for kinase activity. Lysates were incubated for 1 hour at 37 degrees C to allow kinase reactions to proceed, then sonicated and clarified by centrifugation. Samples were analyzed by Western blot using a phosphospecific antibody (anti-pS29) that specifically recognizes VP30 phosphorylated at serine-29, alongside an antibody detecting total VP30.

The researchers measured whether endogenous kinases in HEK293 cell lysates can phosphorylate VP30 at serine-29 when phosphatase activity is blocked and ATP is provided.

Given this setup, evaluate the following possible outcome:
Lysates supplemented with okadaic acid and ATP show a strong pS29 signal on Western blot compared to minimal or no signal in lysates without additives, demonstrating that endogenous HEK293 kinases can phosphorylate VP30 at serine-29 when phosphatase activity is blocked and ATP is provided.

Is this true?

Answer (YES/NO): YES